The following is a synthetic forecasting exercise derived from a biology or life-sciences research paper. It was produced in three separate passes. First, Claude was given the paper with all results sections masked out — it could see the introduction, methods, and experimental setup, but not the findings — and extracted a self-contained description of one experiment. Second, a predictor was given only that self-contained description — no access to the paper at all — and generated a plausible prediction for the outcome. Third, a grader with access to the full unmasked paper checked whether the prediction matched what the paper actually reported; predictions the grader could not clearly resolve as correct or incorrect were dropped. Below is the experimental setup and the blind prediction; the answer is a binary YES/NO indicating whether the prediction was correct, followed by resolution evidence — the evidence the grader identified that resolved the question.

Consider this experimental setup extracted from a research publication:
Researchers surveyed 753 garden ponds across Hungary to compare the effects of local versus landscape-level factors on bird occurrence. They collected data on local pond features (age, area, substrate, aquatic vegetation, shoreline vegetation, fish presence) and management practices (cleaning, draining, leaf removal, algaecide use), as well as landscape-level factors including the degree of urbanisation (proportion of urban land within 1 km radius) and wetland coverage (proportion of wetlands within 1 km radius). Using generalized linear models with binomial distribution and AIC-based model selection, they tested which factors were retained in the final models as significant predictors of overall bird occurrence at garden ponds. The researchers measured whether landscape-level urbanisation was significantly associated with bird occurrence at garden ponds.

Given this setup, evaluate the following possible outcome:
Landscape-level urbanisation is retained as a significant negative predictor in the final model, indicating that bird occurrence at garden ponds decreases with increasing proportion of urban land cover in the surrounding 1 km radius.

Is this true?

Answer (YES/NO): NO